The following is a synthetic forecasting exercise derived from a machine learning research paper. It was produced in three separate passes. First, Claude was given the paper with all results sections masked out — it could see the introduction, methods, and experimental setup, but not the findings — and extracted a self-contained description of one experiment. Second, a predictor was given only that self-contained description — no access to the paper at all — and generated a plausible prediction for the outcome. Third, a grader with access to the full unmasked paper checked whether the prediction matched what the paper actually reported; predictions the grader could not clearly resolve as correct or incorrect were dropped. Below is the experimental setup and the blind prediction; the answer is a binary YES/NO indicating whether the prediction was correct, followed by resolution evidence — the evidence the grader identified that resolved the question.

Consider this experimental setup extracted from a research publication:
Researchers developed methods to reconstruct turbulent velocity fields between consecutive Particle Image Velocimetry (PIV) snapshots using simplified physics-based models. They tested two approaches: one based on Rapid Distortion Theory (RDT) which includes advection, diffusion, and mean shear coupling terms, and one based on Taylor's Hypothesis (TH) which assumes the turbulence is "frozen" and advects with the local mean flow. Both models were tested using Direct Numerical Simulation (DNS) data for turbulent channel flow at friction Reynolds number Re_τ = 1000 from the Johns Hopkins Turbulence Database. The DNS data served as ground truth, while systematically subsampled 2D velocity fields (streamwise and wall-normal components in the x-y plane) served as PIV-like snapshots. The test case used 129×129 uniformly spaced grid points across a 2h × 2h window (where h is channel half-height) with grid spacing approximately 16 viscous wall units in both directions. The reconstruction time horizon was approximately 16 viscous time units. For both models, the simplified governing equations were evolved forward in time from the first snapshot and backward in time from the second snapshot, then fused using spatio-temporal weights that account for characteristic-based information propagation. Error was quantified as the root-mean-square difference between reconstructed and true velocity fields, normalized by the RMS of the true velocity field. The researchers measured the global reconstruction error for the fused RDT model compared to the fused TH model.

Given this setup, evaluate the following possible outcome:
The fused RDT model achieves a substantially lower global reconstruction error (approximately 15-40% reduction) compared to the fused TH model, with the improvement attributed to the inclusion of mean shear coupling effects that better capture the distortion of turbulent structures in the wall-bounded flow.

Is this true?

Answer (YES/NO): NO